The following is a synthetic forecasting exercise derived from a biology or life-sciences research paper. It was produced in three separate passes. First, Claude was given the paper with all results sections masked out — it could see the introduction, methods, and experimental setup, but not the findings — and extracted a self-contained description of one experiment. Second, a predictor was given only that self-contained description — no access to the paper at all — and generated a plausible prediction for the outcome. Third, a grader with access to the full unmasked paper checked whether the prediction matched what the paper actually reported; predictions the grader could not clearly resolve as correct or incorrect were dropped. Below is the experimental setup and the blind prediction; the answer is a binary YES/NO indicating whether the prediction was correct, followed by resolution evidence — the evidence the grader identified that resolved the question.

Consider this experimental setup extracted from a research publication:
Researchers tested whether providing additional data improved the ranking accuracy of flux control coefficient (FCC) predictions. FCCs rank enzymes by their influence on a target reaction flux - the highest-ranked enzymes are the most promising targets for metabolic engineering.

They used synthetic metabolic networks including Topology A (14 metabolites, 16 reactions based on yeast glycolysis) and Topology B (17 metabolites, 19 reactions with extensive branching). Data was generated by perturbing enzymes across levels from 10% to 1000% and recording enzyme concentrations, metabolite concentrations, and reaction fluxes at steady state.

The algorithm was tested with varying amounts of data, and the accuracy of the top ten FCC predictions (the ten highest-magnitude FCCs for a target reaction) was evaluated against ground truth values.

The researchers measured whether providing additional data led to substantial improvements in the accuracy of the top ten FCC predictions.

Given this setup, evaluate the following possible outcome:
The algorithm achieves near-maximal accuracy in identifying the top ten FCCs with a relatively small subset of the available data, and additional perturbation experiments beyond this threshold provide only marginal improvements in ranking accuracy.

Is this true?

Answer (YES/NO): YES